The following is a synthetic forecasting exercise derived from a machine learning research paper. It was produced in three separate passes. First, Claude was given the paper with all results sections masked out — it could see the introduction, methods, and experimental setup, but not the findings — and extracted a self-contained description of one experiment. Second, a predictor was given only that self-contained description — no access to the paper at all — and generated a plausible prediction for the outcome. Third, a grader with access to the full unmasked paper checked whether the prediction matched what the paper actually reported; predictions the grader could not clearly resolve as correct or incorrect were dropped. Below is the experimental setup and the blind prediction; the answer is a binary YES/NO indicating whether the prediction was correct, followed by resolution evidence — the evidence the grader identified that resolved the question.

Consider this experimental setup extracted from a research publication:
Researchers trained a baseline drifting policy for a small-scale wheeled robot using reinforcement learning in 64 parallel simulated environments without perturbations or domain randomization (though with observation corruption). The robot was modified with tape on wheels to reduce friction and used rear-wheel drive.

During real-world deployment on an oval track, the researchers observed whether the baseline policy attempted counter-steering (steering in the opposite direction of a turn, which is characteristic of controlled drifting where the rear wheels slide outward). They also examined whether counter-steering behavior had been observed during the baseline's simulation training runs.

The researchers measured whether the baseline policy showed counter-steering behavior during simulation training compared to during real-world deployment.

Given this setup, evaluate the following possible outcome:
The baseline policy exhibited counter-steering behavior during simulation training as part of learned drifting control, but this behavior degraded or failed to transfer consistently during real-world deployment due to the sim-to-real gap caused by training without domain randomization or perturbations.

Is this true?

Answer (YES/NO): NO